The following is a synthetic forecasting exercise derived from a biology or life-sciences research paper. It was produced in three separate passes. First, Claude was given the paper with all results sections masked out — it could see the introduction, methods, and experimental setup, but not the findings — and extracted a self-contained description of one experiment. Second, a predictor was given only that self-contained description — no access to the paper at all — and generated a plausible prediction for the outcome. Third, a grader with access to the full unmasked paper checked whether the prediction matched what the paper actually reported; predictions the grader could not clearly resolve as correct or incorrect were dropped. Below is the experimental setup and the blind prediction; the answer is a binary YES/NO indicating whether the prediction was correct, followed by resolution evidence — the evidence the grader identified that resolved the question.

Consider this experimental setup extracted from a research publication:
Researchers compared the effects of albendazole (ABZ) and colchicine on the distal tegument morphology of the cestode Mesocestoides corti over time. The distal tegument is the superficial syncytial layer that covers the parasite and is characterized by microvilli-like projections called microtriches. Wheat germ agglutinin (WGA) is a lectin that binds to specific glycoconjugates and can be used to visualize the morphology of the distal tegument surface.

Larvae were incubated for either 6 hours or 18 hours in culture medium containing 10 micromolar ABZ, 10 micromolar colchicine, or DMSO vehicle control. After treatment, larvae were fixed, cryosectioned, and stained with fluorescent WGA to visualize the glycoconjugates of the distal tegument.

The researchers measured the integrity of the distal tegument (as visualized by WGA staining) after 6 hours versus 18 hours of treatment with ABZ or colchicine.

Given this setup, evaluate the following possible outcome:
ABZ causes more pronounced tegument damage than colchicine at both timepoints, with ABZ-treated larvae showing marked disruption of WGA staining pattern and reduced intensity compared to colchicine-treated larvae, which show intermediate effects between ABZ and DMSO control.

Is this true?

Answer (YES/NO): NO